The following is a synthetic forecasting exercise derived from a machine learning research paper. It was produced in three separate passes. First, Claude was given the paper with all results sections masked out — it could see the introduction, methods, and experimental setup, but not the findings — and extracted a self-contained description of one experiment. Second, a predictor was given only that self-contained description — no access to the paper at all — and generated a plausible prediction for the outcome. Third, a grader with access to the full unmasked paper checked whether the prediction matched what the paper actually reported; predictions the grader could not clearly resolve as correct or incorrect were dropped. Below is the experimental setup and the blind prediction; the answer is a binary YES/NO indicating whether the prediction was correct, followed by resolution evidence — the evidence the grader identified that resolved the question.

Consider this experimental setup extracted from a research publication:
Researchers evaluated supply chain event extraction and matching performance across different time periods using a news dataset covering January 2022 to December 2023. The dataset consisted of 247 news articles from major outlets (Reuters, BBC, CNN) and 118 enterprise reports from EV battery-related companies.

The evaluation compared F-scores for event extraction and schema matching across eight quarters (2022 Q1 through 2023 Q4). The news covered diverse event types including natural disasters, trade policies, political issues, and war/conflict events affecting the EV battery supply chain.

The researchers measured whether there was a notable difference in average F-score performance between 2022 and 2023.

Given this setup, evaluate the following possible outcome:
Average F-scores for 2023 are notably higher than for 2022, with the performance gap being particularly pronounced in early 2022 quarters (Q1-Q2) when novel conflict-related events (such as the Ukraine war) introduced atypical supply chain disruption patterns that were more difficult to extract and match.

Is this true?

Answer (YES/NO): NO